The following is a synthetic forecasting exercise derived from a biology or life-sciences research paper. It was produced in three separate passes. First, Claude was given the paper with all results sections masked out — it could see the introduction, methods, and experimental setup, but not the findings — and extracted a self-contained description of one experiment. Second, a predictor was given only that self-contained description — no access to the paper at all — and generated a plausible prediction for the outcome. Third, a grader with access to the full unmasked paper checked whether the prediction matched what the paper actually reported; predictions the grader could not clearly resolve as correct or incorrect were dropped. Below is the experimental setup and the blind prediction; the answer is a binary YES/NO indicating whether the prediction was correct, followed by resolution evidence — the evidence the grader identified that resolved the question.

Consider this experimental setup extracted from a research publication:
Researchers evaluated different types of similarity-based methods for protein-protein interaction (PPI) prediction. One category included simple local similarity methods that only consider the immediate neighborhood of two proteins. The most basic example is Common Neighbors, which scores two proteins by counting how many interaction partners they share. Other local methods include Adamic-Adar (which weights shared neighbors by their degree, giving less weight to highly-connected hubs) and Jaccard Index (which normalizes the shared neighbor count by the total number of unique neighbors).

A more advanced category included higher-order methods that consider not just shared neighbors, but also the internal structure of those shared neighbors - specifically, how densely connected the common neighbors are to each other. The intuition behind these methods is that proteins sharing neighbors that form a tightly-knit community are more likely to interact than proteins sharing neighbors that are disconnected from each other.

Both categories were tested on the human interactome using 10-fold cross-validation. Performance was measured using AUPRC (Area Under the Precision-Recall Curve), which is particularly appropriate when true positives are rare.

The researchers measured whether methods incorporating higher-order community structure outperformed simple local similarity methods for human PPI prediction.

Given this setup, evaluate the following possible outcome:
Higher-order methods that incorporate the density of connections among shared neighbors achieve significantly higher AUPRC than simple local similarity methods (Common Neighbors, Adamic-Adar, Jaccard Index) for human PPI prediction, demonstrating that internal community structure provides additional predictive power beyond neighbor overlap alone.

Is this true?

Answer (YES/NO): YES